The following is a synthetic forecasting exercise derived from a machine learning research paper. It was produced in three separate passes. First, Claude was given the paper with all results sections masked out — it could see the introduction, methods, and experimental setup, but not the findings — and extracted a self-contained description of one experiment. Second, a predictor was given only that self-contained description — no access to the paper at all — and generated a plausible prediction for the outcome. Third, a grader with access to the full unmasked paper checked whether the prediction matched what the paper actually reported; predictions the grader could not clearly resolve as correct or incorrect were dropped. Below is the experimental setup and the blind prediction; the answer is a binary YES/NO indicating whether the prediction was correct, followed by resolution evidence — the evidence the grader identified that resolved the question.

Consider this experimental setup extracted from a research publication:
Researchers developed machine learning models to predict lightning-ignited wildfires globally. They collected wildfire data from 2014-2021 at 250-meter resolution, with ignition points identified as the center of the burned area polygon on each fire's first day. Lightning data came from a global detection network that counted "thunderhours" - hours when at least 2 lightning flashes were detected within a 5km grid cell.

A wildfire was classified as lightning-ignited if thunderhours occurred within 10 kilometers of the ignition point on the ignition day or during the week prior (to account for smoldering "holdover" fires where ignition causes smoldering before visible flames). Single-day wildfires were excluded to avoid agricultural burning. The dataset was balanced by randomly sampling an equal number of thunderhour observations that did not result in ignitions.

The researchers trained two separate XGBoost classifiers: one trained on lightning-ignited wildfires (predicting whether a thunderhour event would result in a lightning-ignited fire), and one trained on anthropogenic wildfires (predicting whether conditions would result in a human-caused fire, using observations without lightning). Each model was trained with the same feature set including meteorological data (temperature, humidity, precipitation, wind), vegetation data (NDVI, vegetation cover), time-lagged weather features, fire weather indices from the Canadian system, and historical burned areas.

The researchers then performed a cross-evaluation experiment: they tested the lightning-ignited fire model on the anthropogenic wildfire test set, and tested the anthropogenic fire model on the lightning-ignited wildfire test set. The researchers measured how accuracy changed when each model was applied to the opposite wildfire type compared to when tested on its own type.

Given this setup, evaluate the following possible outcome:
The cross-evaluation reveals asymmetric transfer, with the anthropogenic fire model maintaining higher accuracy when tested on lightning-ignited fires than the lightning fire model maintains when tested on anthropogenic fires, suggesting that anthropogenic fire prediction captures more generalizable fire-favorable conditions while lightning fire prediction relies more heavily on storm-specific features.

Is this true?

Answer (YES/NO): YES